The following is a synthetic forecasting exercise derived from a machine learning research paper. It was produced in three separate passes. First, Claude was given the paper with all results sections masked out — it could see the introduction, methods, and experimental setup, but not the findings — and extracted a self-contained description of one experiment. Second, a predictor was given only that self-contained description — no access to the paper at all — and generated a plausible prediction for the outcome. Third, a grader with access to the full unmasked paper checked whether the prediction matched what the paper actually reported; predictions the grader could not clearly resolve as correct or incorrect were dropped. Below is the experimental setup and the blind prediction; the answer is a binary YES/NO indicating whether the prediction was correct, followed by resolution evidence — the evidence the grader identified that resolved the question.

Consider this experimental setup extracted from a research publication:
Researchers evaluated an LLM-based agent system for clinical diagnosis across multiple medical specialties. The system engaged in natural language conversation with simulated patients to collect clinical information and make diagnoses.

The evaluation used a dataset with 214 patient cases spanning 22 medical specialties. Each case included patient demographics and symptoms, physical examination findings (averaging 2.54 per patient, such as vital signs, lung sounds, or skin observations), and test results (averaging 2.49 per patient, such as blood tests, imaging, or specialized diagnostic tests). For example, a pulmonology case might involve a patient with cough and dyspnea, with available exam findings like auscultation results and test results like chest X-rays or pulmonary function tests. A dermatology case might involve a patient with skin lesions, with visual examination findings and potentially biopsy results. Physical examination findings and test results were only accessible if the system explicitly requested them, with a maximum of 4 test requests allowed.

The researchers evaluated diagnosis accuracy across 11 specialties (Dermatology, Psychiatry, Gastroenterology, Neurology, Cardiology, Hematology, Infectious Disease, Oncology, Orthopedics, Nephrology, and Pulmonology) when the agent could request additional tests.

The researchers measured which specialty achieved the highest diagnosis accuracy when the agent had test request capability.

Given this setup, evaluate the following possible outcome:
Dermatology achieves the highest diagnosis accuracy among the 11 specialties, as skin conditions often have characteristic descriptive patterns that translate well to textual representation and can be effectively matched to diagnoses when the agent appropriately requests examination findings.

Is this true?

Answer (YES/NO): NO